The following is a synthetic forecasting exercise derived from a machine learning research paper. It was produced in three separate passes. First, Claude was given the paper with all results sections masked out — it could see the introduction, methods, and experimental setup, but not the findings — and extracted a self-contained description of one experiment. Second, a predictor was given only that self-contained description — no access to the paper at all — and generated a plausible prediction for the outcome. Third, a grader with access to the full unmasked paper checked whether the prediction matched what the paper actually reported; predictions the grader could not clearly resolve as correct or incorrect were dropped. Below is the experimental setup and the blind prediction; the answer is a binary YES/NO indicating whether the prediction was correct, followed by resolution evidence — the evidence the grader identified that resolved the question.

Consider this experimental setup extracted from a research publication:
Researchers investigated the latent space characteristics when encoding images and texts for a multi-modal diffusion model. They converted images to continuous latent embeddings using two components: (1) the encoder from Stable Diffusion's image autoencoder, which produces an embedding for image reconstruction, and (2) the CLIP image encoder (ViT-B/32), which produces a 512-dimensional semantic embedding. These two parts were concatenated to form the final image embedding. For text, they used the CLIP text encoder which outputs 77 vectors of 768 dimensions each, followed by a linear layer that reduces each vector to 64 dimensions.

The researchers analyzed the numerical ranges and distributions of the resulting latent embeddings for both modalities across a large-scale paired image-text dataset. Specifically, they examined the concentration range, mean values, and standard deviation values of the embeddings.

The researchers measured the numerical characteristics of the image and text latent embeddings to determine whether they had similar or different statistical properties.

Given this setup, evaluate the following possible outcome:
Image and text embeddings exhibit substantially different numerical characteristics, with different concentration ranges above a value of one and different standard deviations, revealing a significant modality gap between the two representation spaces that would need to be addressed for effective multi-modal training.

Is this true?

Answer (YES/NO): NO